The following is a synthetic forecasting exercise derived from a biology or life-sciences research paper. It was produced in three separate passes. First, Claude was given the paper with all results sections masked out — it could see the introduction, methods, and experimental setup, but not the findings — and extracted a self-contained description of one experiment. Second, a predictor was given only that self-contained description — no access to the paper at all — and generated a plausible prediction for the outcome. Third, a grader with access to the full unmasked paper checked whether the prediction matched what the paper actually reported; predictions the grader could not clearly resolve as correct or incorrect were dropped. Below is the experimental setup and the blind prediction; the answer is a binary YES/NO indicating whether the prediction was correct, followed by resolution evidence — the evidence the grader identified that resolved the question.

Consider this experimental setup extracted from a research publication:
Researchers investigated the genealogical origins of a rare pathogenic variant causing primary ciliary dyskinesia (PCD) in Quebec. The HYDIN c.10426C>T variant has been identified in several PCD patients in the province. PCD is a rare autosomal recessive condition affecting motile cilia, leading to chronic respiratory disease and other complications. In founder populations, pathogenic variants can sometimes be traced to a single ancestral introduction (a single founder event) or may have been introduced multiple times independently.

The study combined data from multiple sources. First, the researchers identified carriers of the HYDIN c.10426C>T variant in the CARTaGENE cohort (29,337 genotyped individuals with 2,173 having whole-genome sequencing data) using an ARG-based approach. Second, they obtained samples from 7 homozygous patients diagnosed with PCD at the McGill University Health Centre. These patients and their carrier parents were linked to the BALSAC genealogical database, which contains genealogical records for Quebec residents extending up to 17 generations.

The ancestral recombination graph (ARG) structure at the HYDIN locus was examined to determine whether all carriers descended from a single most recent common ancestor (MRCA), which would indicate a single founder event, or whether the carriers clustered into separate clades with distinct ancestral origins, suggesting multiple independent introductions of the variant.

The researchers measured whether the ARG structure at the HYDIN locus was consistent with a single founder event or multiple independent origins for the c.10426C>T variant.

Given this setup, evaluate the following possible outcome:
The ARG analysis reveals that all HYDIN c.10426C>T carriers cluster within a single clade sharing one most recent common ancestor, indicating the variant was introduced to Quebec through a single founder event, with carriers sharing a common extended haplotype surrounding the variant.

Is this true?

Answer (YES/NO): YES